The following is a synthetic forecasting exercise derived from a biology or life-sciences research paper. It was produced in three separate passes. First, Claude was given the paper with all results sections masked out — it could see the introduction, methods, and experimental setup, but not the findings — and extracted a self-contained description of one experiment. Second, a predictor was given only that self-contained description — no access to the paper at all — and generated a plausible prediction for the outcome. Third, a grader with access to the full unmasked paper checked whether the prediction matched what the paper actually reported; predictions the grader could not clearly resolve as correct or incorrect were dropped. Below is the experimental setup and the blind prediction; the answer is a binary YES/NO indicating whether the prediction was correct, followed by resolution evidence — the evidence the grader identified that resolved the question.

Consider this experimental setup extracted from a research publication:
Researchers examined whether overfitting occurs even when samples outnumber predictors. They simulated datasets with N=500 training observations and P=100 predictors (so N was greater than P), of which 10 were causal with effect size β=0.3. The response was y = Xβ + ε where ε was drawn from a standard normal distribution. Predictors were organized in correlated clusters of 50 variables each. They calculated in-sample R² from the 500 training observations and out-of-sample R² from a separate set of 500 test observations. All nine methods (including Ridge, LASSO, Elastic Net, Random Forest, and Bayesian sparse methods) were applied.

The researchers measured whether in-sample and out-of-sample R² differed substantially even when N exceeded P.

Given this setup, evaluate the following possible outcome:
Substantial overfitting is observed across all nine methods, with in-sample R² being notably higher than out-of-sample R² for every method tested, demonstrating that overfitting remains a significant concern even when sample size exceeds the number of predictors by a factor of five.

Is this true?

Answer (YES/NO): NO